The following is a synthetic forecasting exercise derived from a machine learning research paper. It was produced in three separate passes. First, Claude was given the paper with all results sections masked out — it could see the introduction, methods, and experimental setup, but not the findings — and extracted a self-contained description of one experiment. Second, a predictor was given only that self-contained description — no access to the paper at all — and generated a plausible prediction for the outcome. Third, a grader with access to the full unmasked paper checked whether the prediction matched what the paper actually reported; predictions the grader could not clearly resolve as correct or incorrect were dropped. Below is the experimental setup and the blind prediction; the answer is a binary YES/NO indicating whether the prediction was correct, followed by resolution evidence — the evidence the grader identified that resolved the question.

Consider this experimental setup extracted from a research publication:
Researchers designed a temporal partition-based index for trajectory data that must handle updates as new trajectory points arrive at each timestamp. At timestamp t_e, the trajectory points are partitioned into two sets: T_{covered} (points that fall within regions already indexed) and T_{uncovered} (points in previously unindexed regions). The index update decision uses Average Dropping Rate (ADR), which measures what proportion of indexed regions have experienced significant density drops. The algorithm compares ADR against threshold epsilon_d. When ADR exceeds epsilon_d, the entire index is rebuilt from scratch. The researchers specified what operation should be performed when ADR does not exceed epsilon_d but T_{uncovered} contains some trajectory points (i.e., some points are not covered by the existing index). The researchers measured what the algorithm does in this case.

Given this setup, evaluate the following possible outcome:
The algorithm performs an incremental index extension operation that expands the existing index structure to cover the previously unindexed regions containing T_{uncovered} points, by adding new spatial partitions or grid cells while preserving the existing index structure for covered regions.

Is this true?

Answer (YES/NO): YES